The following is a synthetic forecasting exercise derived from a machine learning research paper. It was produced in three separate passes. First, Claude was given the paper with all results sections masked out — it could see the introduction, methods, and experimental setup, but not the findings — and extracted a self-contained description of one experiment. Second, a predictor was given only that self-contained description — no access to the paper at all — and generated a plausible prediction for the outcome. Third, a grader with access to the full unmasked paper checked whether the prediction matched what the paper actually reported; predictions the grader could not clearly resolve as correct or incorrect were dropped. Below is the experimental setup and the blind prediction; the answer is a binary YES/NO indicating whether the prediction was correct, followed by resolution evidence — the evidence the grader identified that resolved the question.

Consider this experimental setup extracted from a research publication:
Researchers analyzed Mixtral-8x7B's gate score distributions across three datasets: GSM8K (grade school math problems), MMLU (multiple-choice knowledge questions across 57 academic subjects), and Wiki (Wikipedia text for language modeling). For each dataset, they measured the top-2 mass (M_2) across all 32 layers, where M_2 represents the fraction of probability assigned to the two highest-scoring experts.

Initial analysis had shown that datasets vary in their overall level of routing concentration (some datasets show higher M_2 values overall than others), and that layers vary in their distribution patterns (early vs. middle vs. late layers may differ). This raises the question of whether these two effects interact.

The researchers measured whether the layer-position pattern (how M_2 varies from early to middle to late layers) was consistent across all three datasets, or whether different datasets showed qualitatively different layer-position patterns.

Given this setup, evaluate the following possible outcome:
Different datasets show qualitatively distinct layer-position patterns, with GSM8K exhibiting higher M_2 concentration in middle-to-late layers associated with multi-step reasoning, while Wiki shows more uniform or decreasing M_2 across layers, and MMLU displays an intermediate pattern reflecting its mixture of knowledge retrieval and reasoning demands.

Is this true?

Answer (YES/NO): NO